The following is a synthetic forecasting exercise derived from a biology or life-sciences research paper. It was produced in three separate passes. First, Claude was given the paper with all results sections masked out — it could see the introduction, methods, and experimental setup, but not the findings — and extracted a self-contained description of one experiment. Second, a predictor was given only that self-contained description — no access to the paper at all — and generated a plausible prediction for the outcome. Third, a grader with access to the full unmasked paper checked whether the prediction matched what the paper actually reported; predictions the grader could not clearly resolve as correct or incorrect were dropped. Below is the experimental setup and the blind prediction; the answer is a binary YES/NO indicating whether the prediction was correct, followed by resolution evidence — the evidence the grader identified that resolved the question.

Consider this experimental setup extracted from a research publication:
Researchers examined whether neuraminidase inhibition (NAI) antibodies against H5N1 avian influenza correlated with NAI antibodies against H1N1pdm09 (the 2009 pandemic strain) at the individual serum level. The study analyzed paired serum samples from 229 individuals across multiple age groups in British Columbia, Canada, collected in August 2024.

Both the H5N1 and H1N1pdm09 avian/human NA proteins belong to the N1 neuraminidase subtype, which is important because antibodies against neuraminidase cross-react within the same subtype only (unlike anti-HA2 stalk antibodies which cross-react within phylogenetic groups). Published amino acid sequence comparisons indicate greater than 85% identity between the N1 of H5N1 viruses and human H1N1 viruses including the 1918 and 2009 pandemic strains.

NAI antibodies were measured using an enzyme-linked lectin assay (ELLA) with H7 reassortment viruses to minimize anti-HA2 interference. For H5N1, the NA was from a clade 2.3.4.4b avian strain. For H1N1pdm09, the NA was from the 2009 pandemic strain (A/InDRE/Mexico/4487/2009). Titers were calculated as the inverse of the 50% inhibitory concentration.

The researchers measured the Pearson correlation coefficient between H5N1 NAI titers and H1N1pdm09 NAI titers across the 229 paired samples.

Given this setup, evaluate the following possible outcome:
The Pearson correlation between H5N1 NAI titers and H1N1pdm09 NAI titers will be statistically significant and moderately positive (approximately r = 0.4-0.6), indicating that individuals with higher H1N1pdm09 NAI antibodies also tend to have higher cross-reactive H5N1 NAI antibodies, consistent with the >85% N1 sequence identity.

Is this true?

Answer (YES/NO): NO